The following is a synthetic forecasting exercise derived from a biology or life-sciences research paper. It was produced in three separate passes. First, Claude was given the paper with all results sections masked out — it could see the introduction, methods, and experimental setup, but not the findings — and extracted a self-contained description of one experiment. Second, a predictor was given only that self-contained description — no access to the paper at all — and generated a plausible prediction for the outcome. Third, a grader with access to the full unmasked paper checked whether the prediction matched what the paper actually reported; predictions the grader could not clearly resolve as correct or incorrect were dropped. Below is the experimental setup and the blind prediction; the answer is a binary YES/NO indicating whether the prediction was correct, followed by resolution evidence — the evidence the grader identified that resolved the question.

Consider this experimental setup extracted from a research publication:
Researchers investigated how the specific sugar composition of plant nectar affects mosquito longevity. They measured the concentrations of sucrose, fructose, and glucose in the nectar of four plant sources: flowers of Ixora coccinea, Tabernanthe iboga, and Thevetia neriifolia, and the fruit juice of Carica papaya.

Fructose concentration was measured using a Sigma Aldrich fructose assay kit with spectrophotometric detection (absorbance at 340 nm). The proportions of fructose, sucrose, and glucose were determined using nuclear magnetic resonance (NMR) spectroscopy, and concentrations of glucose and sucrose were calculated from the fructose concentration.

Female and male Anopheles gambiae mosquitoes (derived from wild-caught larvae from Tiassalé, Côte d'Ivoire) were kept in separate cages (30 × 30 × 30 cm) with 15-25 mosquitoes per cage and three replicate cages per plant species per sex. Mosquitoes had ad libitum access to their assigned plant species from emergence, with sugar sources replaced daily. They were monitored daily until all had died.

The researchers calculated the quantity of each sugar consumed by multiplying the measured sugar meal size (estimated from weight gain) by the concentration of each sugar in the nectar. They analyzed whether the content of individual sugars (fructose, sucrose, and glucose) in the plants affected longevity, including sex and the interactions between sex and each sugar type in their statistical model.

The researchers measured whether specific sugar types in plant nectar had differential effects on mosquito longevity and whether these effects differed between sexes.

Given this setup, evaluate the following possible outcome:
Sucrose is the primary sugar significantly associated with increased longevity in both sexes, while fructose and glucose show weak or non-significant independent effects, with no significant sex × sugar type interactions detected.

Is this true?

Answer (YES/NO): NO